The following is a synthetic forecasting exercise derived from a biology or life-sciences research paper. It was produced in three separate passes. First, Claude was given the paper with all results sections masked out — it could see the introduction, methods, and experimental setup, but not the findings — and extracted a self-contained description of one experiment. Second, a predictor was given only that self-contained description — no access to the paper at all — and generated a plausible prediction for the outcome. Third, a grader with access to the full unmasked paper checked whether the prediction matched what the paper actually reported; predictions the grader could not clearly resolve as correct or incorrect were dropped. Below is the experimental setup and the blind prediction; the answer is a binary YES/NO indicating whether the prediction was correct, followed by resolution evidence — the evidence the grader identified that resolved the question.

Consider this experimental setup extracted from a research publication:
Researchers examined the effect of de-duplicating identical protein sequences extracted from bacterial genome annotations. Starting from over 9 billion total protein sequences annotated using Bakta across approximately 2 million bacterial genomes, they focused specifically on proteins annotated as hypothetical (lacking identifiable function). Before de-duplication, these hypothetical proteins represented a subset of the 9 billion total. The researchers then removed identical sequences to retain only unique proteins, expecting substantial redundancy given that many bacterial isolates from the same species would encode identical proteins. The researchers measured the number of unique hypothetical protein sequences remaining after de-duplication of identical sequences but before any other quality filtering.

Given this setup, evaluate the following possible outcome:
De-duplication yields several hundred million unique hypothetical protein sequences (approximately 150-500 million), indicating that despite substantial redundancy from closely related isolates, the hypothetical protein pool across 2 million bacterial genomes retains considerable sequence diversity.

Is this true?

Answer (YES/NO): NO